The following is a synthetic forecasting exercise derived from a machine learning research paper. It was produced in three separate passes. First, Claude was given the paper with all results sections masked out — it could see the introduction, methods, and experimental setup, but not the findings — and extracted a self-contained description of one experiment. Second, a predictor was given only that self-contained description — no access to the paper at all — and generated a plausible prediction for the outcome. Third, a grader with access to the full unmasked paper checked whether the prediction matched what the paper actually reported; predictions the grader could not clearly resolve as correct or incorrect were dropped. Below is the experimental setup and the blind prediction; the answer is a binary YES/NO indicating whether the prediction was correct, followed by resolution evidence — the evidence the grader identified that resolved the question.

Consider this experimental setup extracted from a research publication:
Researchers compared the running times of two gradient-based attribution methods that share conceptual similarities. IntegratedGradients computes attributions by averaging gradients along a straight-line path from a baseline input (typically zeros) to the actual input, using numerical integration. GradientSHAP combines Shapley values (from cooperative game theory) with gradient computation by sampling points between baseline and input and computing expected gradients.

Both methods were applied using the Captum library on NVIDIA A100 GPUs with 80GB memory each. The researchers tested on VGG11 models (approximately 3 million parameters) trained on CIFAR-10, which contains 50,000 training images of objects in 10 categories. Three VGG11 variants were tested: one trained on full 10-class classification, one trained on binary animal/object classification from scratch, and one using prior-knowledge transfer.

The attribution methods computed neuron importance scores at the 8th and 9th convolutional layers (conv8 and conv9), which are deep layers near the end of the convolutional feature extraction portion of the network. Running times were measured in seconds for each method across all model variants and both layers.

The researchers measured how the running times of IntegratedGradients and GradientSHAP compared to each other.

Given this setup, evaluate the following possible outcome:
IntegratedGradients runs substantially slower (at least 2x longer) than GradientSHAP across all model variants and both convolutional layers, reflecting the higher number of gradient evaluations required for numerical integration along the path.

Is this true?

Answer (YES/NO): NO